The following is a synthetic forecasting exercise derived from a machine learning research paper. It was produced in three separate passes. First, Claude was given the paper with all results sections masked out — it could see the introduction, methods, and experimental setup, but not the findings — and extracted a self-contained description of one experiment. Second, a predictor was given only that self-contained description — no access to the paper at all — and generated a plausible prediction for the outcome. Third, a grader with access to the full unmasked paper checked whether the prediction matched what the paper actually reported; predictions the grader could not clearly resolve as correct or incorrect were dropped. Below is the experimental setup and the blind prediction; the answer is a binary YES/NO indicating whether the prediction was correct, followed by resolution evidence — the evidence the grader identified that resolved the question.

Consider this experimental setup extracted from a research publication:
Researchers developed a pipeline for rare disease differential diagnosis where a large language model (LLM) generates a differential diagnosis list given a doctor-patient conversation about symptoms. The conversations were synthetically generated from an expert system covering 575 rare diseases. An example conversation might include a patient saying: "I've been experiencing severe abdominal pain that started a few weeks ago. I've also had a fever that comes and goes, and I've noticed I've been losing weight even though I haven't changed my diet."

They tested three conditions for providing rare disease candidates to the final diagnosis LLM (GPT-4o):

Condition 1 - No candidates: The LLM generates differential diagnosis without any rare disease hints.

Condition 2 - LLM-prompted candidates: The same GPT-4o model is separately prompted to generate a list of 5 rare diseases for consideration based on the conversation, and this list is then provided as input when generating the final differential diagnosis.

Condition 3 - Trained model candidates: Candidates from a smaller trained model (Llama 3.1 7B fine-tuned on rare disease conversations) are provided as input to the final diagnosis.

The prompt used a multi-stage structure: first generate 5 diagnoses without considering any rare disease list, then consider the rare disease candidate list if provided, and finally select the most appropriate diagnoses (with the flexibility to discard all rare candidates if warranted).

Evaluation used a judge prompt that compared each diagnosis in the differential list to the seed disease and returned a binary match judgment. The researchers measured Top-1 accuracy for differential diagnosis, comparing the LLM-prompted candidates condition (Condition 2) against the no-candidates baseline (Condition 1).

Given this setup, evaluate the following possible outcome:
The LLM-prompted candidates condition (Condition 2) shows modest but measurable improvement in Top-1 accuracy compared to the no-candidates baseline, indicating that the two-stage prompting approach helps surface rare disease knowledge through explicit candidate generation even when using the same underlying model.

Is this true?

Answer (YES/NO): NO